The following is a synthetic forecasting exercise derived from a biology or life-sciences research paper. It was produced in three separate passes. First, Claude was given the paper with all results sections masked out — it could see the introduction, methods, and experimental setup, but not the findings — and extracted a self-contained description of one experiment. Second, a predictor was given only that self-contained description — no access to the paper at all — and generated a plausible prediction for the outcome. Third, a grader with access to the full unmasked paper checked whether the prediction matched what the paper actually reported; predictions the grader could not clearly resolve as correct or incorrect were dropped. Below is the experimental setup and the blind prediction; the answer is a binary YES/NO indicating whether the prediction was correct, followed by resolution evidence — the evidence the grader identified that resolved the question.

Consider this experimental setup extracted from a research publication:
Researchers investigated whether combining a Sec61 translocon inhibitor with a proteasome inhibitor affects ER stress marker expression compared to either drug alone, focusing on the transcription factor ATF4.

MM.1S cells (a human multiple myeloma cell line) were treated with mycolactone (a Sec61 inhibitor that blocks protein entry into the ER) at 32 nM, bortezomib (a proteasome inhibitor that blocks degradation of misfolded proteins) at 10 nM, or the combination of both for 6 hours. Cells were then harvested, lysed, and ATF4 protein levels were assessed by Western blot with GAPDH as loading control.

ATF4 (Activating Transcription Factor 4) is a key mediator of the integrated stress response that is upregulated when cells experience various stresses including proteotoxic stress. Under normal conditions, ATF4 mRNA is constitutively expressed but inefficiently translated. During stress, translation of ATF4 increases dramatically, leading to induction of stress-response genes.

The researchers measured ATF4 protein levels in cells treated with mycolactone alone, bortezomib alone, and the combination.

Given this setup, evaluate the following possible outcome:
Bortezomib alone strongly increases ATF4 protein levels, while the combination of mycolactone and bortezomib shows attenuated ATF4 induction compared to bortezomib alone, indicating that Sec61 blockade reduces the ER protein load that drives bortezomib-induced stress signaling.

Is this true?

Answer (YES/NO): NO